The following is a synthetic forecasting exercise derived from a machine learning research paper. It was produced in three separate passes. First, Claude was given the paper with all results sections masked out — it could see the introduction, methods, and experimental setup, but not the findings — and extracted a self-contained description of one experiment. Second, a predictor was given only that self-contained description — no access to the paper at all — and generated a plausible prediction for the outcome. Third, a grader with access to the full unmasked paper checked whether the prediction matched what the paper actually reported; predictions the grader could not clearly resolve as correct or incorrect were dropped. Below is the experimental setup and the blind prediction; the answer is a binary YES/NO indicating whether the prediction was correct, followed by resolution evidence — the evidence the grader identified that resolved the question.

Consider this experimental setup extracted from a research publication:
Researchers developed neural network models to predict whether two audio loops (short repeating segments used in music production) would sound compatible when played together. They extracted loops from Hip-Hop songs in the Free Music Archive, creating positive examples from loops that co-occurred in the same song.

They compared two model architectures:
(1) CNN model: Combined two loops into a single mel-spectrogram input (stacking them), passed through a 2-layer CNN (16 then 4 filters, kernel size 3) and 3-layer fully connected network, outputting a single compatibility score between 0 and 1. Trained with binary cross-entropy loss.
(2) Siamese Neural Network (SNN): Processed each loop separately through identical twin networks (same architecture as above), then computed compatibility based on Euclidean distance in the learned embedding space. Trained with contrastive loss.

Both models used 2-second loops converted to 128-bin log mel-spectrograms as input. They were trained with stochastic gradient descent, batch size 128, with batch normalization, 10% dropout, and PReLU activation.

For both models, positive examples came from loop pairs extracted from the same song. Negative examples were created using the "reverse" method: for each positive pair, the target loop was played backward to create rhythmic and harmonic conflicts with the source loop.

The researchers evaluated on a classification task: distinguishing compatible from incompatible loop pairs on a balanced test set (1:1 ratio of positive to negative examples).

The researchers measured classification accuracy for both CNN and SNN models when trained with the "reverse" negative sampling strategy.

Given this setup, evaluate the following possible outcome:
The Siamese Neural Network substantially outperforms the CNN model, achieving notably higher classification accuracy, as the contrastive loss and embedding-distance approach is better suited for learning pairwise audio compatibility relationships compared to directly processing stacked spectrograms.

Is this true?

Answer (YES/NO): NO